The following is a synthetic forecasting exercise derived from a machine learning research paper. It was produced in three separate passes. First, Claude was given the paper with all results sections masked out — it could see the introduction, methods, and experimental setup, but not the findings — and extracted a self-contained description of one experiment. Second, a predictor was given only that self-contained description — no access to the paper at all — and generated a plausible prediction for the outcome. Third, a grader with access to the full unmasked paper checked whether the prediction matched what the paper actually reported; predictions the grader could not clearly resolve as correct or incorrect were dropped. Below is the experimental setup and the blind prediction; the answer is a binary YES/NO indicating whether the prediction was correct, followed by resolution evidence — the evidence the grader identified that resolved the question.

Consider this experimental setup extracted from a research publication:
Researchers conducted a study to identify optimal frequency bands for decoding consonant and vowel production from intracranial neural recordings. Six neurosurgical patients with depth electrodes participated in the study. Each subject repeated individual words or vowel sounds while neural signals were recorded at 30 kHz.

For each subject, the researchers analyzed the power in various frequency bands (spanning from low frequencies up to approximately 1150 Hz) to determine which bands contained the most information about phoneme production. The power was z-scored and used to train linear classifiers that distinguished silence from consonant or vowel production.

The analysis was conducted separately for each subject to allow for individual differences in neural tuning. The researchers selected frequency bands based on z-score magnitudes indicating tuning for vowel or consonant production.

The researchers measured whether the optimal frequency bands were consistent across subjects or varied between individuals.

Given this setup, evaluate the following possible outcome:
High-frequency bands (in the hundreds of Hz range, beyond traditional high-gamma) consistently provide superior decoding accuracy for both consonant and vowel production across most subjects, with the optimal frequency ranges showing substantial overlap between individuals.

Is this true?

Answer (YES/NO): NO